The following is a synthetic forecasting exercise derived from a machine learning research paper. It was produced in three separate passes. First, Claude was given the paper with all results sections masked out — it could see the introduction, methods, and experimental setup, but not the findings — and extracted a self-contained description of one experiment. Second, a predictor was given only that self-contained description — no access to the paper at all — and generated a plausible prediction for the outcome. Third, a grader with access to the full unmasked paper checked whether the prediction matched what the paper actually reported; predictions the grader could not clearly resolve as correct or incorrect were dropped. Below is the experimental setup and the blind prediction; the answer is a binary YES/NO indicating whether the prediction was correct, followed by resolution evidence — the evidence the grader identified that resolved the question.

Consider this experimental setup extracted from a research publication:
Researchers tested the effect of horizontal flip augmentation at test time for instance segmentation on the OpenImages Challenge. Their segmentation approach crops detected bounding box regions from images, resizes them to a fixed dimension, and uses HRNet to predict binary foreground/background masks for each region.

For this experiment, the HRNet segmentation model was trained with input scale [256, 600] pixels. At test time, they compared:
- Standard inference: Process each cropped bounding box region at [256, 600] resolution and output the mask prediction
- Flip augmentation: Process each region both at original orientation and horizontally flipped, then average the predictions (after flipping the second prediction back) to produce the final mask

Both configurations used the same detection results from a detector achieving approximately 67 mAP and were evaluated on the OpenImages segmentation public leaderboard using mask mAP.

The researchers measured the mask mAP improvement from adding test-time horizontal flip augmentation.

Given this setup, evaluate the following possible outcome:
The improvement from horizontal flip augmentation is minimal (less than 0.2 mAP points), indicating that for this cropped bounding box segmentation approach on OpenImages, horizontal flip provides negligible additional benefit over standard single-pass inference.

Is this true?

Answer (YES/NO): NO